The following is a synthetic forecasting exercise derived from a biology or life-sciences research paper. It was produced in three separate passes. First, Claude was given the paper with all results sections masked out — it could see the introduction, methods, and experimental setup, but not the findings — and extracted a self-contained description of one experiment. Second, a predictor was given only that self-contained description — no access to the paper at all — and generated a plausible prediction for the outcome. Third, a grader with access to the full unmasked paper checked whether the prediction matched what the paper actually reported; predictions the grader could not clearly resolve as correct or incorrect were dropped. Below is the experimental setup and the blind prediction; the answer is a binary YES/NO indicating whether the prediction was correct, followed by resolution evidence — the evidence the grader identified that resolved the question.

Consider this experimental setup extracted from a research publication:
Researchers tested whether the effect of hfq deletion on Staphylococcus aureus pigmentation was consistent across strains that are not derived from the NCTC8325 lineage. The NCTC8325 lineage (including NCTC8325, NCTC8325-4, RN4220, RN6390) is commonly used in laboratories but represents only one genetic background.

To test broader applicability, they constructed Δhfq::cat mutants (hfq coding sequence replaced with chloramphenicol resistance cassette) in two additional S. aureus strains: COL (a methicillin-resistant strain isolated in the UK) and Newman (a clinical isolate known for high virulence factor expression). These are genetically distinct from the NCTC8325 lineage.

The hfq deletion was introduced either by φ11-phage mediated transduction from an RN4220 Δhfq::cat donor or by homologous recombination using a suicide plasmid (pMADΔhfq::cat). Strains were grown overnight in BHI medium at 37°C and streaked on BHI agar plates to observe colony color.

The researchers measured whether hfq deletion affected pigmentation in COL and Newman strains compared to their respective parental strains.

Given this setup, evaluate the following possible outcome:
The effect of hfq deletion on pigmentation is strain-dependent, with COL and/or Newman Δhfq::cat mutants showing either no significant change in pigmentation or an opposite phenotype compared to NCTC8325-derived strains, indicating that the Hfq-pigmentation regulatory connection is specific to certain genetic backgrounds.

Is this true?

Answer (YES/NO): NO